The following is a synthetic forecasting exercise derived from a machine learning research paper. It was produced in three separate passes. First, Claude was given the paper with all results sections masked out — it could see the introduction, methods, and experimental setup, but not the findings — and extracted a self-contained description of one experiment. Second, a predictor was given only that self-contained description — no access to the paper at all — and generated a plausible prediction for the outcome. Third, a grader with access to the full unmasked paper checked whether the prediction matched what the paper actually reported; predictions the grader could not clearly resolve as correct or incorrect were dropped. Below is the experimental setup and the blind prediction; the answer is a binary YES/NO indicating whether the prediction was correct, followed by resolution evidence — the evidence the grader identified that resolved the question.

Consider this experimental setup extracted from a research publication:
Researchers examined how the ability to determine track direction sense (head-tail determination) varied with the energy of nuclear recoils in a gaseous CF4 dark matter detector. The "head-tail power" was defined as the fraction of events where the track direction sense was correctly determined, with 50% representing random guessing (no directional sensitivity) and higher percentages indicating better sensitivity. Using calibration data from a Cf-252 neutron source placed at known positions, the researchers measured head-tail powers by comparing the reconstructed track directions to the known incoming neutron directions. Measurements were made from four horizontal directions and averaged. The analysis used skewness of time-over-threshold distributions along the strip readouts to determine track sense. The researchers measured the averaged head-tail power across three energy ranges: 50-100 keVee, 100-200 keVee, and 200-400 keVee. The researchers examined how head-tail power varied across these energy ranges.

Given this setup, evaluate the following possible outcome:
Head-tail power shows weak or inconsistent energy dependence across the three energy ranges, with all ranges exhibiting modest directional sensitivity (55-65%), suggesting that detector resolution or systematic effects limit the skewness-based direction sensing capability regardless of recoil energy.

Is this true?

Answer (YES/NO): NO